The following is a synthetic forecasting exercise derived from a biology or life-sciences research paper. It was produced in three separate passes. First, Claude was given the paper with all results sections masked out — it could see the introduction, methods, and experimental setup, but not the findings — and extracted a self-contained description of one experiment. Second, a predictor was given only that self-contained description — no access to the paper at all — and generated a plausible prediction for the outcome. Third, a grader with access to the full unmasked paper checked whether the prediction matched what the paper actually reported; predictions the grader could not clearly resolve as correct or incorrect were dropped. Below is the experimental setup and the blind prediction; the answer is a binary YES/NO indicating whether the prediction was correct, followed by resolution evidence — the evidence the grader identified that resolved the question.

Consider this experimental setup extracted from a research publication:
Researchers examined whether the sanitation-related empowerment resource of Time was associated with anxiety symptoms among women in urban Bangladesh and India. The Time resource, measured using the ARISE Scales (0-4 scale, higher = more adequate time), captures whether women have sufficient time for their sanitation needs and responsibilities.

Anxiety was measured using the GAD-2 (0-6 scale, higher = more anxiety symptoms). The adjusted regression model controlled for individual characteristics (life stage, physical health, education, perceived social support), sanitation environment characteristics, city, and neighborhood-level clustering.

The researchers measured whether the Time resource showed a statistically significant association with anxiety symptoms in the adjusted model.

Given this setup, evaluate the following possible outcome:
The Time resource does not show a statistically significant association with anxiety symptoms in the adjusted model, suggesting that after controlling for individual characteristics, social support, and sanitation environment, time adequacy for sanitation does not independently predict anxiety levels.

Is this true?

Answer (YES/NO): NO